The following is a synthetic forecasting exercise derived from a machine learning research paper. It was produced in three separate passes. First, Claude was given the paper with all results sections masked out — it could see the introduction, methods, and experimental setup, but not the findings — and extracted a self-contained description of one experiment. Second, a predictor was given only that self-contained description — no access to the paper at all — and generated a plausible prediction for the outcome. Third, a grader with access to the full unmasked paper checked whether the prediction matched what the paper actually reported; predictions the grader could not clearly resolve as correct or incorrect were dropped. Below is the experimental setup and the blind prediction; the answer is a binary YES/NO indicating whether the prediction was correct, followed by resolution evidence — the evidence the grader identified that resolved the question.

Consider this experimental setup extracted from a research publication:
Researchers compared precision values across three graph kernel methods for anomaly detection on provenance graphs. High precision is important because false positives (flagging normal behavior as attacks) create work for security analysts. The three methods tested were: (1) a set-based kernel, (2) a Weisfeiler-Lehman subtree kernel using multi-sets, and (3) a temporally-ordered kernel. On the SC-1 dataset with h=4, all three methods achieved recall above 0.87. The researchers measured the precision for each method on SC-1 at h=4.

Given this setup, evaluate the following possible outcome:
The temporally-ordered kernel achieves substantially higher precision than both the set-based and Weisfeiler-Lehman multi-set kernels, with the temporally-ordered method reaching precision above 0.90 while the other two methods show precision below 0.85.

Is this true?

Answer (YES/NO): NO